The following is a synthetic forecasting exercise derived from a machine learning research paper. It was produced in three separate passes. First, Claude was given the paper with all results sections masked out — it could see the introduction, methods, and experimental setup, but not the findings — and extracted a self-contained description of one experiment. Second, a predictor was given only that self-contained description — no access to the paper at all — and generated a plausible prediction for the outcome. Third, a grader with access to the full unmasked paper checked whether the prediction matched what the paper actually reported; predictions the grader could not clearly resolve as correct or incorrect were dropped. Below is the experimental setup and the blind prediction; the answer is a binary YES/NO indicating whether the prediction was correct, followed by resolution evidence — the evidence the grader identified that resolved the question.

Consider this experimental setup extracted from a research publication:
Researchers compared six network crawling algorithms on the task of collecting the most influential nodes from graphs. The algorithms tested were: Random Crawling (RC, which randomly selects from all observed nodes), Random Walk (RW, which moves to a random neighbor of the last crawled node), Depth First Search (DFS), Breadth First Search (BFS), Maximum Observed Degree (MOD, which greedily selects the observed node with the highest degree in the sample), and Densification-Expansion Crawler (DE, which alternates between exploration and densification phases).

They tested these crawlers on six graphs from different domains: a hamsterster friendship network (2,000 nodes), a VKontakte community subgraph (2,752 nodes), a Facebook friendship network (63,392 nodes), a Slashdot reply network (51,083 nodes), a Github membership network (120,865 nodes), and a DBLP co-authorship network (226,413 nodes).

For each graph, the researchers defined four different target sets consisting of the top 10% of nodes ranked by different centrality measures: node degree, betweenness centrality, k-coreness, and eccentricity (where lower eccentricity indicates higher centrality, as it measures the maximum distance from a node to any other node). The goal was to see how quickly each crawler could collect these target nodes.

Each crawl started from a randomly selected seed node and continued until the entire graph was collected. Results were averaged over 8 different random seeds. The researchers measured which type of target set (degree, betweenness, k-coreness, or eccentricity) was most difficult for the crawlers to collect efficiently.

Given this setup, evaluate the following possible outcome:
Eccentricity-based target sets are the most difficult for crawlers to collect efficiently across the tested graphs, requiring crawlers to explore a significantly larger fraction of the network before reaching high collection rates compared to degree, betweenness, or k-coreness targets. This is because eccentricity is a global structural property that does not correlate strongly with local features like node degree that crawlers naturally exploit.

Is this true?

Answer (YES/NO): YES